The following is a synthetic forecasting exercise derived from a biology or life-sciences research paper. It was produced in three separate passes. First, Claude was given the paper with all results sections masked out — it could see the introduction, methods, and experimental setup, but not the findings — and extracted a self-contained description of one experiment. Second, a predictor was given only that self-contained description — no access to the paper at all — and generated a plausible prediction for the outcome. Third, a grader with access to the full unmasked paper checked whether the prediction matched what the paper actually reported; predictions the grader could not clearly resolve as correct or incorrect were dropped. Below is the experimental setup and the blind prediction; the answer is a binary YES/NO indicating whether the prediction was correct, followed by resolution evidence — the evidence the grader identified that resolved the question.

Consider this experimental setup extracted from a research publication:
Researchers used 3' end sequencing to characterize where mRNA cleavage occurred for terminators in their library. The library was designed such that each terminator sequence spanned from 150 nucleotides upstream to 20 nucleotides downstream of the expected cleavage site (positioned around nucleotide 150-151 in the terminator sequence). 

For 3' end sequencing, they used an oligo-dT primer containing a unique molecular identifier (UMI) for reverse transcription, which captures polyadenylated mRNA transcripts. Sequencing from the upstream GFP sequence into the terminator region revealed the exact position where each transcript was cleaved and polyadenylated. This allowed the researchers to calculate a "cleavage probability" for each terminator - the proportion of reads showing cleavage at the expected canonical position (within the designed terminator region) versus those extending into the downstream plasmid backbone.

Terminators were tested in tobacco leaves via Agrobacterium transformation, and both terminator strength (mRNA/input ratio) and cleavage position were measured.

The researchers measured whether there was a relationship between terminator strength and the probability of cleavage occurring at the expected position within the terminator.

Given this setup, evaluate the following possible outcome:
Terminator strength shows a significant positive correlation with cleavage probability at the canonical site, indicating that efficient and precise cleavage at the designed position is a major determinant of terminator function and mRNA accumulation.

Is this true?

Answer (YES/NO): YES